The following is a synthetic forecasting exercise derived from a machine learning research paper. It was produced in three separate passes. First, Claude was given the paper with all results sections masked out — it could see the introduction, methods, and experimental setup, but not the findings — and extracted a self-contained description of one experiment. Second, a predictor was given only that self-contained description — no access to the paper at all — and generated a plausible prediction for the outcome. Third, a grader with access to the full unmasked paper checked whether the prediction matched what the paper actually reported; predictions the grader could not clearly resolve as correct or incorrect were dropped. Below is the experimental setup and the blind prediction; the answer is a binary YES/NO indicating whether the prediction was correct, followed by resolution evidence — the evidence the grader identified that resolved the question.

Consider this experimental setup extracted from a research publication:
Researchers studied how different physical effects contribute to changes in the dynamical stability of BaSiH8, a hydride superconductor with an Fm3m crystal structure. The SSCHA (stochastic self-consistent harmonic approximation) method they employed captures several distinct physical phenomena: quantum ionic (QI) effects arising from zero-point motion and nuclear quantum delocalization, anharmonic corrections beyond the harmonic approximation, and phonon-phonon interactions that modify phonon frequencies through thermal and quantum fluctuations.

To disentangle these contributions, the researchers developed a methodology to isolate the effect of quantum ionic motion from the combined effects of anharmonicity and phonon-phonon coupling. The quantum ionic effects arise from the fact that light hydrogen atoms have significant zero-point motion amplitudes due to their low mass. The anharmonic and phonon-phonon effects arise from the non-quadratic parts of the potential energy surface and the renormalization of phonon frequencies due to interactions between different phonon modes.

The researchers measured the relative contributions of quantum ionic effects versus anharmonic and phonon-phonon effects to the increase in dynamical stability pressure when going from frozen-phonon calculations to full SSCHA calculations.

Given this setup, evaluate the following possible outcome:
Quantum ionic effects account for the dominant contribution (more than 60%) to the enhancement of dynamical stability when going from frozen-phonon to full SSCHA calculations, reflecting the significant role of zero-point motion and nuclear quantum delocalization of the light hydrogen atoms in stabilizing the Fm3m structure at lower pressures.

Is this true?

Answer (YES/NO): YES